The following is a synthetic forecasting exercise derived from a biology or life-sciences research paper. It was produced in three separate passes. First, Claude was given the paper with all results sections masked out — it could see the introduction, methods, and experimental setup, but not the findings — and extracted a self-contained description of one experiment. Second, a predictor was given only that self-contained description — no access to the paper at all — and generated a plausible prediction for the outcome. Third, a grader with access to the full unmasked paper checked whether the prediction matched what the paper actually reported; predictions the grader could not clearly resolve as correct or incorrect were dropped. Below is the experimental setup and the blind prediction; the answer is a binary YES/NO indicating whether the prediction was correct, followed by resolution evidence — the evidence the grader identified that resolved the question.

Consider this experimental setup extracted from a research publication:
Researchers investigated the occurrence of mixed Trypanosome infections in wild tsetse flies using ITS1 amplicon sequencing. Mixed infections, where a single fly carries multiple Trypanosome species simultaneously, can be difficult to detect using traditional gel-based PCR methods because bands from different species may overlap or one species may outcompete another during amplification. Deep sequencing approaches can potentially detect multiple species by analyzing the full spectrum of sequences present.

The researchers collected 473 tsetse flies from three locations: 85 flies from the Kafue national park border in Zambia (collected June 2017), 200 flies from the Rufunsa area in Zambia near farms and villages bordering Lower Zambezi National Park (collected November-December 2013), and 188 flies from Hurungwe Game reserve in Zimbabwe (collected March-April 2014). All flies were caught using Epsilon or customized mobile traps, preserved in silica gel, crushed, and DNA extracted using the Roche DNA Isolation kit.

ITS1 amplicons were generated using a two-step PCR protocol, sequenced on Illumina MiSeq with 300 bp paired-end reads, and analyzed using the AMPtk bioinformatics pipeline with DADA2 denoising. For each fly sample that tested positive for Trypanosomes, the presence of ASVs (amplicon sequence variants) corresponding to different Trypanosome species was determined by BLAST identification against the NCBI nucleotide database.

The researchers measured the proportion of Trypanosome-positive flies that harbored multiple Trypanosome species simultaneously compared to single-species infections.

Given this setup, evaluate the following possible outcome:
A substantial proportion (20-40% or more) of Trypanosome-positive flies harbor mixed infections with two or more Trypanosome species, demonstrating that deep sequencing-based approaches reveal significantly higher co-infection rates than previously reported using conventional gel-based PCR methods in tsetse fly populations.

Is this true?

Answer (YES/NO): NO